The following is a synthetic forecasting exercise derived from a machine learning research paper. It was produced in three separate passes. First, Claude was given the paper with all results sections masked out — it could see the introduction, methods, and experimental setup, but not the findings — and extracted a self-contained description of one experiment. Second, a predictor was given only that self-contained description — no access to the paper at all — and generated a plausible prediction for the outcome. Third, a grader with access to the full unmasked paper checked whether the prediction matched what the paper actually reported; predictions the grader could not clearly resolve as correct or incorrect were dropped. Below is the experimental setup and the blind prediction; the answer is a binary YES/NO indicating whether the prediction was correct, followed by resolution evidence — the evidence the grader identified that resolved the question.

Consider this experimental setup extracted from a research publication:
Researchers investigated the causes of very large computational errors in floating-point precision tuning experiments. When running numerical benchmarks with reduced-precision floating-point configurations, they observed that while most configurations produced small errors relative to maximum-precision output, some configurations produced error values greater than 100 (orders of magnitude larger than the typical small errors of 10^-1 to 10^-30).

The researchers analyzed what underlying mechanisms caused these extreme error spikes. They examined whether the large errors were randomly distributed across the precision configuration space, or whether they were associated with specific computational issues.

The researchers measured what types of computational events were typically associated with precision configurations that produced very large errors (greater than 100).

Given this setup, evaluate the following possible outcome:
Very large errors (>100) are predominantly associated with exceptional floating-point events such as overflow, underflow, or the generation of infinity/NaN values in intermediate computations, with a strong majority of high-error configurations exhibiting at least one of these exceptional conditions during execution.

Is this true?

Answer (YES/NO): YES